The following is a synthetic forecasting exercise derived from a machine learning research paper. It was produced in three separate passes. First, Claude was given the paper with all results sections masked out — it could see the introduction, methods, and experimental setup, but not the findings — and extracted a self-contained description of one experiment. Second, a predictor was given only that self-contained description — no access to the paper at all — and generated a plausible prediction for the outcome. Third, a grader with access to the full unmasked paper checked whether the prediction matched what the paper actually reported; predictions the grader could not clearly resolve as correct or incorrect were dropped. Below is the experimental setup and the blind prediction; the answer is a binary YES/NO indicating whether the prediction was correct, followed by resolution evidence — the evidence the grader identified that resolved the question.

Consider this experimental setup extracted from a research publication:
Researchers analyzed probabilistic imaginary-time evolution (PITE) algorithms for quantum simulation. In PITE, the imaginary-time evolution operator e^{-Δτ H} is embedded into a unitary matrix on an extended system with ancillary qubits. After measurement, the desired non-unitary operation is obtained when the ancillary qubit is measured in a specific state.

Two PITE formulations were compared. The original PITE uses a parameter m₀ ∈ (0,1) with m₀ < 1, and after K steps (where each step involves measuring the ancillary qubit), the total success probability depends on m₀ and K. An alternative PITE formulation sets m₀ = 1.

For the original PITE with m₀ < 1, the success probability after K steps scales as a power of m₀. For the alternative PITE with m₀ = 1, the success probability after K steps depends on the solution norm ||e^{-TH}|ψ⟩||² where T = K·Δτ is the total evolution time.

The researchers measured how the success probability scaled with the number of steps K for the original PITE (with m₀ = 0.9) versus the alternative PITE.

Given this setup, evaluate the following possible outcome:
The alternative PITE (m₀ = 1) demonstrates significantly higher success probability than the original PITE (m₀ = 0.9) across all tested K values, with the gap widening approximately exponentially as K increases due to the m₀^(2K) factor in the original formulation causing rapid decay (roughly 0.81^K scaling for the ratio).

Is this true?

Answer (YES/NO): YES